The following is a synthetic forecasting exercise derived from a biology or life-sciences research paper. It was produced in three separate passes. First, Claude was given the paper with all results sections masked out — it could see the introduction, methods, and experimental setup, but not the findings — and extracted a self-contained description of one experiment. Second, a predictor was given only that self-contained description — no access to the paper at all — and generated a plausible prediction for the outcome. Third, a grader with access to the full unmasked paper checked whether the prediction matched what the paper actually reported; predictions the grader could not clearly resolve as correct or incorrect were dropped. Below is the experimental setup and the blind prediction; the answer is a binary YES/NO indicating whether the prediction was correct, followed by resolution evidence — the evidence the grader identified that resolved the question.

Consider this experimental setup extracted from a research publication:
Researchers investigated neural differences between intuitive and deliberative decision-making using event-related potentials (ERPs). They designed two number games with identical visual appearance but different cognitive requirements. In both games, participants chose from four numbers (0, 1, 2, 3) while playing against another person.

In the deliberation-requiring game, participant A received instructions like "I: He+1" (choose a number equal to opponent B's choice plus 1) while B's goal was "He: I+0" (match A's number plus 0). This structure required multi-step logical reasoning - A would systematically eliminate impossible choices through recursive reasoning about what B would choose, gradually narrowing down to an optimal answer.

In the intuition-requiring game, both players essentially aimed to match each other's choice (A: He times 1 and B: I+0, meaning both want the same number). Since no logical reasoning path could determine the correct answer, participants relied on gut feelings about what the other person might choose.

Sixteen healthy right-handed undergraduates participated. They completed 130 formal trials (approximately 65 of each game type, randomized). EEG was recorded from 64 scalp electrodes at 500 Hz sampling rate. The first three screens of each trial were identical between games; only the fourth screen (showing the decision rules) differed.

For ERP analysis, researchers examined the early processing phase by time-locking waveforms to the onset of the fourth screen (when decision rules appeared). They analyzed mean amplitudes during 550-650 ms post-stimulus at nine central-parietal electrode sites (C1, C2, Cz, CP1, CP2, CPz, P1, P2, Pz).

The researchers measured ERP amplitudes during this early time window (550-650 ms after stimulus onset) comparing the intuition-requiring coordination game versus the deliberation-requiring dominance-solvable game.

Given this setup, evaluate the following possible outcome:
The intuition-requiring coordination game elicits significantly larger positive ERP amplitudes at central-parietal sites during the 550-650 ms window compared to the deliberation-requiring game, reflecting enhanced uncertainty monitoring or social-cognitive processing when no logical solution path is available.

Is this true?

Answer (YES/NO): YES